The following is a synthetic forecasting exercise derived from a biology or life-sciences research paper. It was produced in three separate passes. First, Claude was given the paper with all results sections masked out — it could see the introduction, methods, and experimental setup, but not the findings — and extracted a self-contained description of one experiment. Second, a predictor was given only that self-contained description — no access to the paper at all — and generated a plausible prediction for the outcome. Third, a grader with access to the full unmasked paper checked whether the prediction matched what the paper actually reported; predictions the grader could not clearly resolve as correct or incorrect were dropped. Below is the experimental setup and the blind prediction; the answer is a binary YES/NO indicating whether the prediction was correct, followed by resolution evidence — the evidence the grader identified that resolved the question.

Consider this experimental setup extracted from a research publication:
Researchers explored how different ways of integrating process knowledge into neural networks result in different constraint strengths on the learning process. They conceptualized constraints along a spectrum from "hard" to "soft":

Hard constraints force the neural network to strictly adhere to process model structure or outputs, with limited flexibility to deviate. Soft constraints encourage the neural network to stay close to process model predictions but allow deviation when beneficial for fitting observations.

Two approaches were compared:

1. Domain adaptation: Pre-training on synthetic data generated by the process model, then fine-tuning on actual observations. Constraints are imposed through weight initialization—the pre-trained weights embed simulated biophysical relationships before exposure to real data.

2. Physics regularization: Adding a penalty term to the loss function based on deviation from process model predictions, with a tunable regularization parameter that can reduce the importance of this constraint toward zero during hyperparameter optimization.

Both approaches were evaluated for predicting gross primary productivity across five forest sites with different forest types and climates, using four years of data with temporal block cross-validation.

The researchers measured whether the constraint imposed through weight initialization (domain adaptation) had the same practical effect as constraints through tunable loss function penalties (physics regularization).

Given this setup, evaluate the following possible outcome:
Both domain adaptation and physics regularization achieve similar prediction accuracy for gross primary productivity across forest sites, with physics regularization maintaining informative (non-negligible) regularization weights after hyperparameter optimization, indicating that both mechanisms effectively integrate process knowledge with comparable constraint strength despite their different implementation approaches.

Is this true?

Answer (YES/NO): NO